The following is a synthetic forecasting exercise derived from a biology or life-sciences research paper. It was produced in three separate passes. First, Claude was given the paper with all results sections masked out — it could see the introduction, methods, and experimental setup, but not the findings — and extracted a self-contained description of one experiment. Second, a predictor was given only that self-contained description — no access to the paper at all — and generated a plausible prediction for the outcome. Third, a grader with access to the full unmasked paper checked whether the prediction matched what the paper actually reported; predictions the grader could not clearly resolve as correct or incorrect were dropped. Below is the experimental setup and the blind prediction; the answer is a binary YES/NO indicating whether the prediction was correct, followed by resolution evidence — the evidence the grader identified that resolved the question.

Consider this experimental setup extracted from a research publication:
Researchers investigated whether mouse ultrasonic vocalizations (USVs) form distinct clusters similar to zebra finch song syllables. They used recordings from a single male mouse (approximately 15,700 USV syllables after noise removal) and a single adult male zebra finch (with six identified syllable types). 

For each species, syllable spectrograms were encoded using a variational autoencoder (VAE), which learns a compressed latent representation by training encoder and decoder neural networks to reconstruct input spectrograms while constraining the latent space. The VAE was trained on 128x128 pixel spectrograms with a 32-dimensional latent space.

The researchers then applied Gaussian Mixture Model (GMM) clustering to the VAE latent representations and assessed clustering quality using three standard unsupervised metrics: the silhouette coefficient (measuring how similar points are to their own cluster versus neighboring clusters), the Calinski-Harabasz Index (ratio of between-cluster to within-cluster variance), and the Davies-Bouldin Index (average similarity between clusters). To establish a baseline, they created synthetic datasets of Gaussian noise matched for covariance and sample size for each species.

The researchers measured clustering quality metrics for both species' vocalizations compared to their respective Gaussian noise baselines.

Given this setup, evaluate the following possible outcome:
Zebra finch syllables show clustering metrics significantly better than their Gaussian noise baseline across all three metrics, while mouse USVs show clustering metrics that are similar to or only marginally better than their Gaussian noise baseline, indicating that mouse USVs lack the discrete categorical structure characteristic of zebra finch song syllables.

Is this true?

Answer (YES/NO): YES